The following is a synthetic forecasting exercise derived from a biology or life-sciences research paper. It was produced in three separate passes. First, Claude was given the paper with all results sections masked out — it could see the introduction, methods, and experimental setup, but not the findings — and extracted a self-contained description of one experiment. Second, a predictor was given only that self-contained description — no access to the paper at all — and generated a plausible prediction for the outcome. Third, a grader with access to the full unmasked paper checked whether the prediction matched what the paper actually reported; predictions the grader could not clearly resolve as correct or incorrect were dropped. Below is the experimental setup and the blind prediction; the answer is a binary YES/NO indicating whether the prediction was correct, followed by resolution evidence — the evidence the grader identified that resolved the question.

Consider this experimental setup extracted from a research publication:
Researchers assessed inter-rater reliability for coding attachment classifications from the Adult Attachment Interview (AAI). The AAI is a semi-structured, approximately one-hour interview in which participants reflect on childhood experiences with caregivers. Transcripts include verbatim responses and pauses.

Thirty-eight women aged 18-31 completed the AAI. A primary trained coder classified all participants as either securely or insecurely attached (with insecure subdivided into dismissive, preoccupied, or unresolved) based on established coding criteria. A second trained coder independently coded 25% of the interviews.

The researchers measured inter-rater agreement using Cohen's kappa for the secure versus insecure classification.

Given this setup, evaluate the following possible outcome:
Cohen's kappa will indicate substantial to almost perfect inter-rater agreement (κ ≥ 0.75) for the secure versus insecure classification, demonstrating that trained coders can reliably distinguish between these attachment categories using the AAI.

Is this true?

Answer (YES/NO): YES